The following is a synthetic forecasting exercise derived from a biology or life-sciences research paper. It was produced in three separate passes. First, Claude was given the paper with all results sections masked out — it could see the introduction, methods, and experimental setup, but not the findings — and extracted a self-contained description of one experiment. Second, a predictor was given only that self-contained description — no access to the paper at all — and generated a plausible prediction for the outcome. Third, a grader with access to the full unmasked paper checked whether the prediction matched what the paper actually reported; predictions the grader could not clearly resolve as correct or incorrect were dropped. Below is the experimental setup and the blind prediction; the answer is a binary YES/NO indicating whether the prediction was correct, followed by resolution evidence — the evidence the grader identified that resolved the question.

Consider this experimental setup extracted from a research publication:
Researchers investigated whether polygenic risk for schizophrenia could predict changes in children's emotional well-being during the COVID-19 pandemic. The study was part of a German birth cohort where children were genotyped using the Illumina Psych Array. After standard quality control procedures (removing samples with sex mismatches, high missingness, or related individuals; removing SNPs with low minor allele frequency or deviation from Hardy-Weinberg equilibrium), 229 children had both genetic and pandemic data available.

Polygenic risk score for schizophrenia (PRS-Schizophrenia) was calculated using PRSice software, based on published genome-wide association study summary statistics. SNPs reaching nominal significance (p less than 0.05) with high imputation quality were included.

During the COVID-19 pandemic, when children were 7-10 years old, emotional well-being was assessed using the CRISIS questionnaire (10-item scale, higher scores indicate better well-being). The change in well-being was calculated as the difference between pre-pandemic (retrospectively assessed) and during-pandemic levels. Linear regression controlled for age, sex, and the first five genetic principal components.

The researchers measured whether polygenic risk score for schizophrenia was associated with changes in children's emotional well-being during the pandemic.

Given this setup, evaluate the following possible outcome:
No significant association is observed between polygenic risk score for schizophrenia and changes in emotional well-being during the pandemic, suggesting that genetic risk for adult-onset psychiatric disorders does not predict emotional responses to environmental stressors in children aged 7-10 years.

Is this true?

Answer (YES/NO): YES